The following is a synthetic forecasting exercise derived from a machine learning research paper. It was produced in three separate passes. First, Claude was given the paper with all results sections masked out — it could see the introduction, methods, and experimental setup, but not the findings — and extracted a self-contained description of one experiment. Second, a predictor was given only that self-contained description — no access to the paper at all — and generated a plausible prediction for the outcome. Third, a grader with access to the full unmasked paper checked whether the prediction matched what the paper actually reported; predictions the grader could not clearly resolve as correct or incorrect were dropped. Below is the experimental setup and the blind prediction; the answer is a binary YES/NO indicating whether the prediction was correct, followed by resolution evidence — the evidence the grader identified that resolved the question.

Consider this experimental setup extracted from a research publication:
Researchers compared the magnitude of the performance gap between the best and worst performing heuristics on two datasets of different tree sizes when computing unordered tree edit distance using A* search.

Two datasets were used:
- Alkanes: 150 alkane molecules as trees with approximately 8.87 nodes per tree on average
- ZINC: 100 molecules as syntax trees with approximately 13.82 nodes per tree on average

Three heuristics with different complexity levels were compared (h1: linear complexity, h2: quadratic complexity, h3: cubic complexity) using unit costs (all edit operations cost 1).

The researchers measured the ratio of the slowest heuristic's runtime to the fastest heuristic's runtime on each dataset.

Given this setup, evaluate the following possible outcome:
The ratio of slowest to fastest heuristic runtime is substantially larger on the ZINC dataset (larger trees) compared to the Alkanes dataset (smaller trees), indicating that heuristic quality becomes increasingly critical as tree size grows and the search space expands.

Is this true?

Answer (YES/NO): YES